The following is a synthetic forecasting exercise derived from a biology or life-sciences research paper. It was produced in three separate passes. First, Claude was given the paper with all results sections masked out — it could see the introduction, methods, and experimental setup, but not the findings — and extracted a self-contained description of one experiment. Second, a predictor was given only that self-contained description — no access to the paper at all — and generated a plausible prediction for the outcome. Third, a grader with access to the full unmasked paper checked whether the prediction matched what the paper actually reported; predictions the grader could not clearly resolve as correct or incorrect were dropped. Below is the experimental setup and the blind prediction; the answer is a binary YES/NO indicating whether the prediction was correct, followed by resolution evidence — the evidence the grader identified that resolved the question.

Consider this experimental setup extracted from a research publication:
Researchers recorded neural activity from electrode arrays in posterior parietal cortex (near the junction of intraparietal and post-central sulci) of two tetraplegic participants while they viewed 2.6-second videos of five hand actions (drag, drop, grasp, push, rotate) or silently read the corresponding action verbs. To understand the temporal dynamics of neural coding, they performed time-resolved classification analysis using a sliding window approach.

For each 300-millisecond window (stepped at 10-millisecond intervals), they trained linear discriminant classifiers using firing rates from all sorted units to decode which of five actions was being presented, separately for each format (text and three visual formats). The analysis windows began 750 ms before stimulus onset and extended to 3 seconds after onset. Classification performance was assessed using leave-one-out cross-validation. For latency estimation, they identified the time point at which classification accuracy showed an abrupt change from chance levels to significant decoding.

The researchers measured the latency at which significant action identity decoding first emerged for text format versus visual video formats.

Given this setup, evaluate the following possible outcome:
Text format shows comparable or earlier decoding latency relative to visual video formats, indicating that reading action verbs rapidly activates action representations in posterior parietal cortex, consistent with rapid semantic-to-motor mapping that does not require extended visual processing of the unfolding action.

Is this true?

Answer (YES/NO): NO